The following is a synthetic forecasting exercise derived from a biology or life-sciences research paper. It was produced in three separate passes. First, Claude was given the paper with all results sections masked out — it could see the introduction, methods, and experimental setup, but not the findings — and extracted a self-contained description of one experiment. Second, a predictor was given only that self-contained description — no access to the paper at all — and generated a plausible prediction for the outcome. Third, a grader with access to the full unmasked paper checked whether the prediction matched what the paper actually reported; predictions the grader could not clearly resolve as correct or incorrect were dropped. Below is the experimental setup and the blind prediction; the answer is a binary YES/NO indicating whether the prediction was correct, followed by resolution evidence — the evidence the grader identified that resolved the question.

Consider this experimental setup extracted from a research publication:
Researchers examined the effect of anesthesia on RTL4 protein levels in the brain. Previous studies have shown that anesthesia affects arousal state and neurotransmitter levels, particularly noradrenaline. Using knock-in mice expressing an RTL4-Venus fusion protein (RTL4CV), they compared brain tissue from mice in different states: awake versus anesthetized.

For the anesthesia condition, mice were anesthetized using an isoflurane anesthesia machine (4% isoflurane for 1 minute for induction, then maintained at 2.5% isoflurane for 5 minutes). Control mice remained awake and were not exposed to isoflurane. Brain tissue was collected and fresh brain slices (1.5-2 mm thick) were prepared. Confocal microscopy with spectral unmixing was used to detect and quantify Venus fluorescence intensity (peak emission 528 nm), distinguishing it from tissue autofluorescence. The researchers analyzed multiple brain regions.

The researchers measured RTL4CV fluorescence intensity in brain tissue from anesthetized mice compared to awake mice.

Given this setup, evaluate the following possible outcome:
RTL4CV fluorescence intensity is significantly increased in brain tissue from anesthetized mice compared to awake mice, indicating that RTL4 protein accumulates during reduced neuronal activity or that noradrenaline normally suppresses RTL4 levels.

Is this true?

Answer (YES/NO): NO